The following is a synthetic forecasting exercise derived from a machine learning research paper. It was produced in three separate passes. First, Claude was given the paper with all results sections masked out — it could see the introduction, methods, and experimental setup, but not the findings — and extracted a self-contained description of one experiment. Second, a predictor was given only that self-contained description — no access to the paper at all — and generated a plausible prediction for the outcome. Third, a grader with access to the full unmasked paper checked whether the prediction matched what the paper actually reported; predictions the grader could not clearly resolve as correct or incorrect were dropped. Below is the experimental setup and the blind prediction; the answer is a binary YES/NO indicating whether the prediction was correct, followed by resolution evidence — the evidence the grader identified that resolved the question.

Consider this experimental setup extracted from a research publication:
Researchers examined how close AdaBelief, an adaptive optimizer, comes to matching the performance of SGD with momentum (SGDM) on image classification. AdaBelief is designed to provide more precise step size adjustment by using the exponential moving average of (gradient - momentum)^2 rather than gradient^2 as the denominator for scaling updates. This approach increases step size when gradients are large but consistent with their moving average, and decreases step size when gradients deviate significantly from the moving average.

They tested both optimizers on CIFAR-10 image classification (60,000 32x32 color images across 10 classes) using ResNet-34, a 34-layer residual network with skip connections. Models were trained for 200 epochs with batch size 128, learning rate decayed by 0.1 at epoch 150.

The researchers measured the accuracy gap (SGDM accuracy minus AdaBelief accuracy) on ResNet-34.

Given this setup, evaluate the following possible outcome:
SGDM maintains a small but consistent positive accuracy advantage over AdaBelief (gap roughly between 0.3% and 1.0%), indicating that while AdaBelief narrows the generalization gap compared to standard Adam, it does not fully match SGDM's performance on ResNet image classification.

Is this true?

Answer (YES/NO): YES